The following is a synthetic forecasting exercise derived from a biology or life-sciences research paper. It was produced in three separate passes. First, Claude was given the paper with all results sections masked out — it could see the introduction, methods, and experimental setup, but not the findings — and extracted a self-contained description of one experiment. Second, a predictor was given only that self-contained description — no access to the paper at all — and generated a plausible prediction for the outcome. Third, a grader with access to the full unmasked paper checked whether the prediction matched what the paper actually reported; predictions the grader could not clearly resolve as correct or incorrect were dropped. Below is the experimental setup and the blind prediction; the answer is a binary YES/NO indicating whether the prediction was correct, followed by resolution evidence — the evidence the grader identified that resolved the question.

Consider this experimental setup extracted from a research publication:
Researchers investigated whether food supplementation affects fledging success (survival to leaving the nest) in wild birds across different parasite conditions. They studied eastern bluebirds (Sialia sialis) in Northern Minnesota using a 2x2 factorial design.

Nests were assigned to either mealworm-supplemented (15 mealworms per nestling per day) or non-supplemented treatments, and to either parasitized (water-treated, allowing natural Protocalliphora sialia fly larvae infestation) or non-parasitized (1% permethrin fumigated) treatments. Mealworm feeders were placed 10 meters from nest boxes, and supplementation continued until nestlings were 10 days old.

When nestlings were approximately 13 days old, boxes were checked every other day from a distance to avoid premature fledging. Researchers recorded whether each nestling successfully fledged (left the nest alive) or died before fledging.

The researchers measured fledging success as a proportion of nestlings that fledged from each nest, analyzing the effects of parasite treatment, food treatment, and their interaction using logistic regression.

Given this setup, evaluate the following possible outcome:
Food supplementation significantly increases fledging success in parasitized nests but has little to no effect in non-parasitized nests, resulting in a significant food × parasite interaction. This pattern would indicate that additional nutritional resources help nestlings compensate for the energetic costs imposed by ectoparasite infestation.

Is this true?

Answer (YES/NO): NO